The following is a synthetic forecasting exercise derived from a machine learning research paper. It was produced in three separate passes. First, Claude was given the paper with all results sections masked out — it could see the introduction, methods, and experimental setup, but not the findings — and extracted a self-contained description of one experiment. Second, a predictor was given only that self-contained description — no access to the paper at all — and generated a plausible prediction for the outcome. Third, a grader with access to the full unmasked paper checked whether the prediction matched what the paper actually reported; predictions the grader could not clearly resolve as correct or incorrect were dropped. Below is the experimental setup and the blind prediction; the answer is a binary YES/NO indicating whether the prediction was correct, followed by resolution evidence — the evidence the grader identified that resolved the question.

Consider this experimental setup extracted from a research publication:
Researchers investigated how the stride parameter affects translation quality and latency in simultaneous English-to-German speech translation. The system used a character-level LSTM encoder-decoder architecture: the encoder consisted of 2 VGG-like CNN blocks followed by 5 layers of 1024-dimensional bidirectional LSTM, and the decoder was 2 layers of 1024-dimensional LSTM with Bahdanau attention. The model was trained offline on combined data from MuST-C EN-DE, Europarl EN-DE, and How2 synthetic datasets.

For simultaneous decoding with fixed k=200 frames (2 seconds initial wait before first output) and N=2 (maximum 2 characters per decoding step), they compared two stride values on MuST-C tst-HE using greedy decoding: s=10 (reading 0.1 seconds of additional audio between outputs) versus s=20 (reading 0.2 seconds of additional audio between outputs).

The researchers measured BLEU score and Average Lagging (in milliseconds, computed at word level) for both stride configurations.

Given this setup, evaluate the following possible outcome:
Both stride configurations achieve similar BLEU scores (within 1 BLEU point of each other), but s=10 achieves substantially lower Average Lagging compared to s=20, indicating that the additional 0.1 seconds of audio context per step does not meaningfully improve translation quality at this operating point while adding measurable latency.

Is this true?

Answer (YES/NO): NO